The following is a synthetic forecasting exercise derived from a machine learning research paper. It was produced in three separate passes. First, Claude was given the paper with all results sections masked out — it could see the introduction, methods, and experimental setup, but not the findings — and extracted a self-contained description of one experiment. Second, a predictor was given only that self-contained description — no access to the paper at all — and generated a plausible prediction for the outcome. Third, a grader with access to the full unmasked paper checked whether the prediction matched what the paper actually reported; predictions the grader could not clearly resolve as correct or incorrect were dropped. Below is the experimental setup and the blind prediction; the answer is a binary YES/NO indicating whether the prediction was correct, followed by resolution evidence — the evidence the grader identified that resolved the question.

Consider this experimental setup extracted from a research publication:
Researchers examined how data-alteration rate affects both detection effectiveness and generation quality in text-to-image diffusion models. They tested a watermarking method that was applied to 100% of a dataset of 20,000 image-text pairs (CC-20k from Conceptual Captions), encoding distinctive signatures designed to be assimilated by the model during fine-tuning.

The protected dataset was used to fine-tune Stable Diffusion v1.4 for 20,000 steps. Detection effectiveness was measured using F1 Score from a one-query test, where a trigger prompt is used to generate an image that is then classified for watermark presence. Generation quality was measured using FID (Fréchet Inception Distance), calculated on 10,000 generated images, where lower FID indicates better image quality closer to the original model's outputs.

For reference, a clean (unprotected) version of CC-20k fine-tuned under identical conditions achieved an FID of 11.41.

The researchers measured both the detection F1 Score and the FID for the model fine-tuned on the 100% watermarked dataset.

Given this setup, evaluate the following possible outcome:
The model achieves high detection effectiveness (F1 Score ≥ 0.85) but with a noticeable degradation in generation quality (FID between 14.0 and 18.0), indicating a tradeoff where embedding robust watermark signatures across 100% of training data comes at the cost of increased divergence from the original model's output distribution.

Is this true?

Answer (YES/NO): YES